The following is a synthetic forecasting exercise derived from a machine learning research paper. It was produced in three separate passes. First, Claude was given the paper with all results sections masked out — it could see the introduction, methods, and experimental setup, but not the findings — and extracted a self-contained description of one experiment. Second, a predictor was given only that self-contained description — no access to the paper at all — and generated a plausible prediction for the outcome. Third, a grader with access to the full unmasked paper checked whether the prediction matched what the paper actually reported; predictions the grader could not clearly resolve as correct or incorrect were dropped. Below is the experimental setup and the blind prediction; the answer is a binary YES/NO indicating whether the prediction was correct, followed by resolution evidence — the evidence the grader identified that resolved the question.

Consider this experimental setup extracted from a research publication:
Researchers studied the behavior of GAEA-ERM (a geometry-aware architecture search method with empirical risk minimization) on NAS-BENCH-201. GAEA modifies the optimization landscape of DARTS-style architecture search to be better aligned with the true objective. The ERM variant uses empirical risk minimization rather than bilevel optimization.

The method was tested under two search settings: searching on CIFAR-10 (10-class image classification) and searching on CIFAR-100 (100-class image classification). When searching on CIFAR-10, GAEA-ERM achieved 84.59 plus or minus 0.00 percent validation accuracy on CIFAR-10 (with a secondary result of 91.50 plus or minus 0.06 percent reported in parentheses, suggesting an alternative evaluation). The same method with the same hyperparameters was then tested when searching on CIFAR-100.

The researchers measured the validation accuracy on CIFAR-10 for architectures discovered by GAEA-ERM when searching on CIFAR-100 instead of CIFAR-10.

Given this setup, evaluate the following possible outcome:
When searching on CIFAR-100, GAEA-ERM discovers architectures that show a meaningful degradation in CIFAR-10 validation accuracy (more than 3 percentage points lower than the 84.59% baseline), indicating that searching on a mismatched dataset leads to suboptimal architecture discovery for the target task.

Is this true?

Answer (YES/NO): YES